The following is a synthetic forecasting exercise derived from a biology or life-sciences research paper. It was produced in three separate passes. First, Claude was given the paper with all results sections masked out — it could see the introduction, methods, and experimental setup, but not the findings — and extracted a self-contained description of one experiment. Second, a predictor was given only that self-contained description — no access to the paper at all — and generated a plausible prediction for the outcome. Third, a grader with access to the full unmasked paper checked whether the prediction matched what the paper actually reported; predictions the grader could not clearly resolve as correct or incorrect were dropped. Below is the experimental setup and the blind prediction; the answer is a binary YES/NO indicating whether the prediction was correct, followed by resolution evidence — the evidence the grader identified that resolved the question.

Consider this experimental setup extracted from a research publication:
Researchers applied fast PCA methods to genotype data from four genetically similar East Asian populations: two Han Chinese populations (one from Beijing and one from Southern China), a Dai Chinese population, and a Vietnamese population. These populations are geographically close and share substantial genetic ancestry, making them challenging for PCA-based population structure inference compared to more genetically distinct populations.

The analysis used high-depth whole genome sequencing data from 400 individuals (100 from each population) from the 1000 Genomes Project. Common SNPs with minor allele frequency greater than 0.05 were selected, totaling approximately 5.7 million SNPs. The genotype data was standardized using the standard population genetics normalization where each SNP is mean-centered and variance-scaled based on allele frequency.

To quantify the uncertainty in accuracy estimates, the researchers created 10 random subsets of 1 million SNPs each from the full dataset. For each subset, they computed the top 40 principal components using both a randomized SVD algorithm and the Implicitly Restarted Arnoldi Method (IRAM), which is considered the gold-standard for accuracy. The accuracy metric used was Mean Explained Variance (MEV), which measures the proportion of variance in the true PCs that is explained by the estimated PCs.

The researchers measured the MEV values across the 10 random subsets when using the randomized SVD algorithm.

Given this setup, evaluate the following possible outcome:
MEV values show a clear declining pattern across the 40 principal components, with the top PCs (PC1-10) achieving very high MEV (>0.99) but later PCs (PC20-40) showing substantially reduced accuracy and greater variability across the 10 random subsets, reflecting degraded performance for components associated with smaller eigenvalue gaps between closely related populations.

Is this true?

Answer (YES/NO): NO